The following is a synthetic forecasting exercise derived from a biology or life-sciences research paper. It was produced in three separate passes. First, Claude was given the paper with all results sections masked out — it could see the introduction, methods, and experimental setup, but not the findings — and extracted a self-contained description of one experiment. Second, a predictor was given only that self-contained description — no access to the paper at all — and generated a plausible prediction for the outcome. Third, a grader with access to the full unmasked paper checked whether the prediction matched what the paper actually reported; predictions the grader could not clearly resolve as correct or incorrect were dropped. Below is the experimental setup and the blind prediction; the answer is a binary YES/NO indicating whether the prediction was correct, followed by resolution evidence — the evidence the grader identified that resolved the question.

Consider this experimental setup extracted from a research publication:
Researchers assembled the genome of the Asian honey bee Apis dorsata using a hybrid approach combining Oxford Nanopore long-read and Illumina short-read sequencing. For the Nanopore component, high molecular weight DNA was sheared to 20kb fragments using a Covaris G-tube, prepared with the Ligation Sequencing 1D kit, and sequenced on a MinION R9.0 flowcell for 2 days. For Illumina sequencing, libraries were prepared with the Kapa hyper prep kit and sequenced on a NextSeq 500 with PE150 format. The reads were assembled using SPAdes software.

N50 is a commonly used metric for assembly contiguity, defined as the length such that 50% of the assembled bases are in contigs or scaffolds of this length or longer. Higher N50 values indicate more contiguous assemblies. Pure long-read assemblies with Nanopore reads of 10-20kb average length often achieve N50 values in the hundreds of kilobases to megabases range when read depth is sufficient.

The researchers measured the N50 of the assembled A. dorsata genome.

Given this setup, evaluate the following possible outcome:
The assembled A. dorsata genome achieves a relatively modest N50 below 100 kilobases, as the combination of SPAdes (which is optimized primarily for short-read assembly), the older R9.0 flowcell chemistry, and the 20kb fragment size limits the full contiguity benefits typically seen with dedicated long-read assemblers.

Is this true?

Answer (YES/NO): YES